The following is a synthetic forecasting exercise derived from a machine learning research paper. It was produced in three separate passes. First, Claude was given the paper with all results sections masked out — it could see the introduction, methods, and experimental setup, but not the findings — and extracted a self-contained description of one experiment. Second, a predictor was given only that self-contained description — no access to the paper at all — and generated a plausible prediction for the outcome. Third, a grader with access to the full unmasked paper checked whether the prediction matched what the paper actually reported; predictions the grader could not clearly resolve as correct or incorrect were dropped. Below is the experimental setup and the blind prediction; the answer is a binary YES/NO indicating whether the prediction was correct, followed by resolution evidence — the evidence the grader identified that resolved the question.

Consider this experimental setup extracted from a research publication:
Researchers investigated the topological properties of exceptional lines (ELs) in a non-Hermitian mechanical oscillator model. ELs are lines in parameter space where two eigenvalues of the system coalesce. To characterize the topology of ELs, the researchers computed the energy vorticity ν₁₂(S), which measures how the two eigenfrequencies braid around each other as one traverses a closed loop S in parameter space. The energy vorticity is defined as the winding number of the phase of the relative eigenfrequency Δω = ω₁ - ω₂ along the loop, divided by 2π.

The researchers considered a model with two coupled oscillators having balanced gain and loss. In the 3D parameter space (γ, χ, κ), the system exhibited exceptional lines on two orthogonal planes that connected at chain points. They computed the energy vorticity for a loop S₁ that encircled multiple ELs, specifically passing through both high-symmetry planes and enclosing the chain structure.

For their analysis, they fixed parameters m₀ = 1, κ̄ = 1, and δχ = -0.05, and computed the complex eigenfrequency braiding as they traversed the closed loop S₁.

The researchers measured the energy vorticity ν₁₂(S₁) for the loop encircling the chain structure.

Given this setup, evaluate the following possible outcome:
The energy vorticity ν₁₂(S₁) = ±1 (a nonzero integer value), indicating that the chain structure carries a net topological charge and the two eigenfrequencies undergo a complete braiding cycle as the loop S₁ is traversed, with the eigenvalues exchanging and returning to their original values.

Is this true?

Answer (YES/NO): YES